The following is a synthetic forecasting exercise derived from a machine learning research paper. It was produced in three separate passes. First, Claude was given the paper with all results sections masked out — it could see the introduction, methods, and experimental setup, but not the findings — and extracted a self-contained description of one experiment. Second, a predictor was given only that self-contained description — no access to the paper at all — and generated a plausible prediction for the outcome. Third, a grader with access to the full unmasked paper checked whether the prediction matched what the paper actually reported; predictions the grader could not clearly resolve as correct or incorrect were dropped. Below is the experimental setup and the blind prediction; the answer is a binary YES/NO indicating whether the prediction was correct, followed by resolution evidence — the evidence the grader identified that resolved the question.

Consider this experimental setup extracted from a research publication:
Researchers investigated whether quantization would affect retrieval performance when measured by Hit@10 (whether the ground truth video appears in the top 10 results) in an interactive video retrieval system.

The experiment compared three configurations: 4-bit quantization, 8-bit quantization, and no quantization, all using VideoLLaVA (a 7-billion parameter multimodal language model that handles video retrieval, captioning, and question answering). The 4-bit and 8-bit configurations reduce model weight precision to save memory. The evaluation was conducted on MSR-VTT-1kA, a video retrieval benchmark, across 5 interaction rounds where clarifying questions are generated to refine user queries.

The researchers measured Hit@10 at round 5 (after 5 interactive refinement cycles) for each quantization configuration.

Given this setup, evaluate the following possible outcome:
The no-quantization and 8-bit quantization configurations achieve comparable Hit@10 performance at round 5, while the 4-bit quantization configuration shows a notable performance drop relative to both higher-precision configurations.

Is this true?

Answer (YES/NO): NO